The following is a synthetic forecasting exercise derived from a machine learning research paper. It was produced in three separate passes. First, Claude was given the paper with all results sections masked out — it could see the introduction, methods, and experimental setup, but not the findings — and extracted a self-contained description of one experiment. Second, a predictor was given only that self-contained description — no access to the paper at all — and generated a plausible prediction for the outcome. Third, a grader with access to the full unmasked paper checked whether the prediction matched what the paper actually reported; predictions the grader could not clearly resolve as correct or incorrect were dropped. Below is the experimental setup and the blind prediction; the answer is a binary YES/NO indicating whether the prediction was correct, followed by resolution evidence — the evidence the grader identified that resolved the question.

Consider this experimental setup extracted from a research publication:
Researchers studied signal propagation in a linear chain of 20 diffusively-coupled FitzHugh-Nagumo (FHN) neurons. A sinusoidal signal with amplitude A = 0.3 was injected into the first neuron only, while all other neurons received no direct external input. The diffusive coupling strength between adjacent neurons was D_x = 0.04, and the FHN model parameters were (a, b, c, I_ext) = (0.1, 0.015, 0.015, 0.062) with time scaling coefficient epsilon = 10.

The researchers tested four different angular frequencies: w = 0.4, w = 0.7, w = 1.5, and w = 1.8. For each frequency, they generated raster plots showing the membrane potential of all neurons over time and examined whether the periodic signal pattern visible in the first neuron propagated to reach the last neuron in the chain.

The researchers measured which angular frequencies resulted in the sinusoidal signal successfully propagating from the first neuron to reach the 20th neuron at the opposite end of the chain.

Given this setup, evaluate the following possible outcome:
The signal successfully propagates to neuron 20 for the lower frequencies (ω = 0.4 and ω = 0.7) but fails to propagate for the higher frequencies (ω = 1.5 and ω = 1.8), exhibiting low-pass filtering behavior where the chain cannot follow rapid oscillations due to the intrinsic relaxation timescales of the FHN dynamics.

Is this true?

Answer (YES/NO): NO